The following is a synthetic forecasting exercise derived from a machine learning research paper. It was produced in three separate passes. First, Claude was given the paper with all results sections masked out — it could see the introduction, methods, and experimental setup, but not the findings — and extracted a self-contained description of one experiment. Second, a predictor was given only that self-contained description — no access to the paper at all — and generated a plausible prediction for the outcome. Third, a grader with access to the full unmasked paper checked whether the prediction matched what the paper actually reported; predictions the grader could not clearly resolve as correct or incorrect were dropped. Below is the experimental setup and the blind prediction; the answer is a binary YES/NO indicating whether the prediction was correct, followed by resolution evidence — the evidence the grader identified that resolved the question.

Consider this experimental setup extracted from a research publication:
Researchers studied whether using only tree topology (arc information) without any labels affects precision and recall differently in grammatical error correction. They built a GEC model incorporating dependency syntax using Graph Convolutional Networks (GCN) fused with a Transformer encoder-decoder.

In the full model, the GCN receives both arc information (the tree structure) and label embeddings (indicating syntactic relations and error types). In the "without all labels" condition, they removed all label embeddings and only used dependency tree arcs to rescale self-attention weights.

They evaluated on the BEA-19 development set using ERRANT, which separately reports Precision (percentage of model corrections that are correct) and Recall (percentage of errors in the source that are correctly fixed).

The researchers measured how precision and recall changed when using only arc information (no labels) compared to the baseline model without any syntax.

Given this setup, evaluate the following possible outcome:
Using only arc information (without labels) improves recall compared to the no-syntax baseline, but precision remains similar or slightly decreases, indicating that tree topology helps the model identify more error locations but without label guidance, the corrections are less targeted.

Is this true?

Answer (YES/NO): NO